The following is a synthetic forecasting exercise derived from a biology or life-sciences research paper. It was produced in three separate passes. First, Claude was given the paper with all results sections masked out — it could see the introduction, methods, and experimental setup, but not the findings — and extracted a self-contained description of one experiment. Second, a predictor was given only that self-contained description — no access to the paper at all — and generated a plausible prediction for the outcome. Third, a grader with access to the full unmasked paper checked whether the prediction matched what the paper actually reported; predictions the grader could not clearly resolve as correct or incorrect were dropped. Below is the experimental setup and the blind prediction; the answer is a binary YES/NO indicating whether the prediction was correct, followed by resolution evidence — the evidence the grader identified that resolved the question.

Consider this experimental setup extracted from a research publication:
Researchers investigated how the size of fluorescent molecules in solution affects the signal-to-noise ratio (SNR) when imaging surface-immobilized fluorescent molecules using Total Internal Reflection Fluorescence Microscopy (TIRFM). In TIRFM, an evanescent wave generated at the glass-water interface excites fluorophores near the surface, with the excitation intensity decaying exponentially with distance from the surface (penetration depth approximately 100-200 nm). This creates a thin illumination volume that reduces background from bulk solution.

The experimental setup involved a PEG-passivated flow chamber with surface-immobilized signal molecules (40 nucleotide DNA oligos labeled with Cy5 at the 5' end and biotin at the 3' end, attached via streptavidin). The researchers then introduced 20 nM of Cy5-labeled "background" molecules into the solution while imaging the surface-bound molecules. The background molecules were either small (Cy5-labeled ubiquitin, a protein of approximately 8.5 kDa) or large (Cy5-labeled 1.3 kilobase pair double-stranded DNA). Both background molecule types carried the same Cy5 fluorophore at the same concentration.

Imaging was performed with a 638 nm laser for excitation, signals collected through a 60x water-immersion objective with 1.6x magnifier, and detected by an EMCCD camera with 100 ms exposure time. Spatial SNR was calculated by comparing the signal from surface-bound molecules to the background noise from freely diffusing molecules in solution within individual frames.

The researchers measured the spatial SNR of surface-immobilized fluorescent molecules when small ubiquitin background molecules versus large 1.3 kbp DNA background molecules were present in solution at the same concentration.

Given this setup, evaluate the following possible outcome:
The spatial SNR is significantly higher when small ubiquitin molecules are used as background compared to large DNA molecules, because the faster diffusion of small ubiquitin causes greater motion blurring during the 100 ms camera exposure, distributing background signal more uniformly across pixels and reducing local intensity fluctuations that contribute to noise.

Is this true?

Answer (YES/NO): YES